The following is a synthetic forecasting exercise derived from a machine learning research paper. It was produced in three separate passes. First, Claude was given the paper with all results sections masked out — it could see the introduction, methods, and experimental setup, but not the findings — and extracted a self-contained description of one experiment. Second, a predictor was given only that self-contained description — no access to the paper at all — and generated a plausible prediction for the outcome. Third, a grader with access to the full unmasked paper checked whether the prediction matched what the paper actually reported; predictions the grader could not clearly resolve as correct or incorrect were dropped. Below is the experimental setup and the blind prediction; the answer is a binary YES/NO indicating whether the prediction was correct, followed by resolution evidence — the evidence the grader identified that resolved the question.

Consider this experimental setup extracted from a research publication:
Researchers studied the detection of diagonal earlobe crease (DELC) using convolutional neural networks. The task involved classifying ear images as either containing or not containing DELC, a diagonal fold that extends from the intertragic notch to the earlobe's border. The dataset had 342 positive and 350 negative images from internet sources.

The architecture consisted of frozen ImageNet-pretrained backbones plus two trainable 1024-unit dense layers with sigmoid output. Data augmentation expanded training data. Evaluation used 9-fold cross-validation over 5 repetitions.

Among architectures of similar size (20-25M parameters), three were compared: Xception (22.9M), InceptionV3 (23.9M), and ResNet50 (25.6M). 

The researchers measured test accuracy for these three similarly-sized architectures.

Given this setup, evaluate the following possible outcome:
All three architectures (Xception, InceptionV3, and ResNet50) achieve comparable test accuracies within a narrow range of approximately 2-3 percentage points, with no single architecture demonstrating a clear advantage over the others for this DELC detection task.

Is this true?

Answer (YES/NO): NO